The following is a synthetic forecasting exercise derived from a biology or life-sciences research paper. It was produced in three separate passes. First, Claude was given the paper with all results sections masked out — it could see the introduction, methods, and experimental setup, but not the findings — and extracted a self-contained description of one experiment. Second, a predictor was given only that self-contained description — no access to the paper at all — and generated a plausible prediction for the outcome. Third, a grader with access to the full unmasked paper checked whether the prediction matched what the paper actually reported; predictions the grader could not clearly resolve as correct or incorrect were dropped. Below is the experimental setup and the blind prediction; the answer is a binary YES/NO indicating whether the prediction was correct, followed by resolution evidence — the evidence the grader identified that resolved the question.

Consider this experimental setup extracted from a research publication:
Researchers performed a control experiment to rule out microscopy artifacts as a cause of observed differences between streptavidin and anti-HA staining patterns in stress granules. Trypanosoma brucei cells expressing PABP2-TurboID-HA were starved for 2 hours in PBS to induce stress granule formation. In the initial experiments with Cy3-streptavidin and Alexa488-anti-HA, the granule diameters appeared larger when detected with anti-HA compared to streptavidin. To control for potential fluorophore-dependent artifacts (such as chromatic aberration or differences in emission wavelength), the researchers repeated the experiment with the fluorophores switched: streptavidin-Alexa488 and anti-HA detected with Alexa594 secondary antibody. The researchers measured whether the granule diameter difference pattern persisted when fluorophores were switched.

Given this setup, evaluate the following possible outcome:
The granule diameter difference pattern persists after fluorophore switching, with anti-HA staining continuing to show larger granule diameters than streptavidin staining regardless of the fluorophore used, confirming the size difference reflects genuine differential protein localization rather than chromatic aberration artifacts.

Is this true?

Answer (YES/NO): YES